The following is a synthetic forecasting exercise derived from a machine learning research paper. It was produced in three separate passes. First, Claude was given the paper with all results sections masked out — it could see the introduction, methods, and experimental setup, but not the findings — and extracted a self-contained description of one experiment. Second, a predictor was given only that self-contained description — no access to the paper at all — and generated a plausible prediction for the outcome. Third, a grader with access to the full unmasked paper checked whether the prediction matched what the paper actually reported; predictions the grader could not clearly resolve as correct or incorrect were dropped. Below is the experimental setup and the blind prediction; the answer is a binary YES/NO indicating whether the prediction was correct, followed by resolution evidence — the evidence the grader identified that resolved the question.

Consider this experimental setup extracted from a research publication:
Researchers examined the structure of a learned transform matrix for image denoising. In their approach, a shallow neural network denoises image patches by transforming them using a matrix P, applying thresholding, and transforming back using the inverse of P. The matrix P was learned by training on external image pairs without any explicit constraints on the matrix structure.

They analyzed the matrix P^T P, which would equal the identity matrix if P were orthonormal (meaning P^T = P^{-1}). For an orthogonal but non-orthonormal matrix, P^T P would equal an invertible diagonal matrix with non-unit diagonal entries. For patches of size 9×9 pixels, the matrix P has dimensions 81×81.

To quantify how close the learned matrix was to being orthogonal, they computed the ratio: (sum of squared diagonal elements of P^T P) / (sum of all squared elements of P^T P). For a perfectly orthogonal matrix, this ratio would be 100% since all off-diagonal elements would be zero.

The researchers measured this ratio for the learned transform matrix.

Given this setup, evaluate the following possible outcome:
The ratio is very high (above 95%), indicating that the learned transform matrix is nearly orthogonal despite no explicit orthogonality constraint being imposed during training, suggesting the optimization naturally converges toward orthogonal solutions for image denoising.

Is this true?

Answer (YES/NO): NO